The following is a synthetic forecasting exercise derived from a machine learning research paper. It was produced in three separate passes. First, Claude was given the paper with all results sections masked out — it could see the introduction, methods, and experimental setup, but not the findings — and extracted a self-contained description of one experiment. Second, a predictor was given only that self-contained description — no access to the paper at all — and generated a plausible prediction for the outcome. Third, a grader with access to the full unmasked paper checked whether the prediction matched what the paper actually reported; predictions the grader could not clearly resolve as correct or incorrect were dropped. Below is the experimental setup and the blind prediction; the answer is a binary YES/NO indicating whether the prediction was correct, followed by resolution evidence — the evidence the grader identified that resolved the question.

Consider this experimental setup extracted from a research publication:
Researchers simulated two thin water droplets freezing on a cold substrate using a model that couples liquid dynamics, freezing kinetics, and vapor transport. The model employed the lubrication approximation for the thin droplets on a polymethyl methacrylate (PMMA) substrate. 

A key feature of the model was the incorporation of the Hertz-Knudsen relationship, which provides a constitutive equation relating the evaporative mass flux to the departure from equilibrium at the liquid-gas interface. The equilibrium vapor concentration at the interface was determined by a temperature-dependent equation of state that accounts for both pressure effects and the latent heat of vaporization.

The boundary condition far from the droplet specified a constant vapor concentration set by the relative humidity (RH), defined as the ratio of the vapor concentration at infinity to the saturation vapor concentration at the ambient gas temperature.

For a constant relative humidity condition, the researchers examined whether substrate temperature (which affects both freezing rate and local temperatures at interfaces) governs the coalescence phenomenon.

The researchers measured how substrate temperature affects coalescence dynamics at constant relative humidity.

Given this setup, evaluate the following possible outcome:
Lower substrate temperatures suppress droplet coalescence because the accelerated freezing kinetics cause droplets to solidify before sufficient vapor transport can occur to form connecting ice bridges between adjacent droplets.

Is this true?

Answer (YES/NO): NO